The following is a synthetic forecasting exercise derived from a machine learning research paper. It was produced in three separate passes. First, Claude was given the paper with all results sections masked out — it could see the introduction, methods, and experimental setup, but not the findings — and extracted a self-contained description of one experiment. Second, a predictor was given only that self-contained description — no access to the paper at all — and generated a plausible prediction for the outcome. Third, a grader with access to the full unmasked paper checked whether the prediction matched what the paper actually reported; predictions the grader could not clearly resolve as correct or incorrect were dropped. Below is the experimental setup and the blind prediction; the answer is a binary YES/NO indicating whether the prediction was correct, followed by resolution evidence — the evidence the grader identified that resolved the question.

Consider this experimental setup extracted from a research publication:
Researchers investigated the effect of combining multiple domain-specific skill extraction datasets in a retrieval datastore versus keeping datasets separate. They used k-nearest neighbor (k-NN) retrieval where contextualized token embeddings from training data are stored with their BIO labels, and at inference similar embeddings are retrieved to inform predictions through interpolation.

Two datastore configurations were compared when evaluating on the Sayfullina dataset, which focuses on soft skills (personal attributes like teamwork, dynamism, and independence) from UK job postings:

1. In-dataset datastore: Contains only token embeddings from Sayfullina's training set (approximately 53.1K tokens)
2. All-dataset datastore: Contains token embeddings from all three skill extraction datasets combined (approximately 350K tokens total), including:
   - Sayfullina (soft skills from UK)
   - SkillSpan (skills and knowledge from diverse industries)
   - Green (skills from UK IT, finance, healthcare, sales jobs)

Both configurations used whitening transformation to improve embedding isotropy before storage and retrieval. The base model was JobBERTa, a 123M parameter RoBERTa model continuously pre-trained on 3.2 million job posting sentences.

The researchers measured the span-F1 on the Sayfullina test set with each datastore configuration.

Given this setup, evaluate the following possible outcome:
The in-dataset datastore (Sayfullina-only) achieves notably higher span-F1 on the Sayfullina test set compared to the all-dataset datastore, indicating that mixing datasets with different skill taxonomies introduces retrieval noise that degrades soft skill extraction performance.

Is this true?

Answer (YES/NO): NO